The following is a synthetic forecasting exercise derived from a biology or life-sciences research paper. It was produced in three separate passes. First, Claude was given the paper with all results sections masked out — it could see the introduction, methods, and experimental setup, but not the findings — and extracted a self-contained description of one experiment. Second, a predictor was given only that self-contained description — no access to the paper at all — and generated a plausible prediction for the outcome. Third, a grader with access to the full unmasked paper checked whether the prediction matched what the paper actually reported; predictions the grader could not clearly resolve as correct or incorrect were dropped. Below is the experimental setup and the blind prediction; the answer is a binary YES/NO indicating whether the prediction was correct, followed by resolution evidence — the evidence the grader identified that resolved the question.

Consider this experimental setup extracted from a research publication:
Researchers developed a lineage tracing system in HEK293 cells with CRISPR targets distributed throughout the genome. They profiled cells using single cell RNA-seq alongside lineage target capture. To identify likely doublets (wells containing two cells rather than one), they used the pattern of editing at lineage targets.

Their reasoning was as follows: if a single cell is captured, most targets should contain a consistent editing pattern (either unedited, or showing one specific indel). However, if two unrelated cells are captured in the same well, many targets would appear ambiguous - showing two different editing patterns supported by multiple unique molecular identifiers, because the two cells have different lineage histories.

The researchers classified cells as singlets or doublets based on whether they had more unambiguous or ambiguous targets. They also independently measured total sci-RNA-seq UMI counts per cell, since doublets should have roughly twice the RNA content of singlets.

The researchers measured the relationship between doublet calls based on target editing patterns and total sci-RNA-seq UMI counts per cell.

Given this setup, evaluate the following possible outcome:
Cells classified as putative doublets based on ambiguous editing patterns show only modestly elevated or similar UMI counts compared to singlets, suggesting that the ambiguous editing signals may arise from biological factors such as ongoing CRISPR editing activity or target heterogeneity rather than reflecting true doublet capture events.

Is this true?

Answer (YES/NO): NO